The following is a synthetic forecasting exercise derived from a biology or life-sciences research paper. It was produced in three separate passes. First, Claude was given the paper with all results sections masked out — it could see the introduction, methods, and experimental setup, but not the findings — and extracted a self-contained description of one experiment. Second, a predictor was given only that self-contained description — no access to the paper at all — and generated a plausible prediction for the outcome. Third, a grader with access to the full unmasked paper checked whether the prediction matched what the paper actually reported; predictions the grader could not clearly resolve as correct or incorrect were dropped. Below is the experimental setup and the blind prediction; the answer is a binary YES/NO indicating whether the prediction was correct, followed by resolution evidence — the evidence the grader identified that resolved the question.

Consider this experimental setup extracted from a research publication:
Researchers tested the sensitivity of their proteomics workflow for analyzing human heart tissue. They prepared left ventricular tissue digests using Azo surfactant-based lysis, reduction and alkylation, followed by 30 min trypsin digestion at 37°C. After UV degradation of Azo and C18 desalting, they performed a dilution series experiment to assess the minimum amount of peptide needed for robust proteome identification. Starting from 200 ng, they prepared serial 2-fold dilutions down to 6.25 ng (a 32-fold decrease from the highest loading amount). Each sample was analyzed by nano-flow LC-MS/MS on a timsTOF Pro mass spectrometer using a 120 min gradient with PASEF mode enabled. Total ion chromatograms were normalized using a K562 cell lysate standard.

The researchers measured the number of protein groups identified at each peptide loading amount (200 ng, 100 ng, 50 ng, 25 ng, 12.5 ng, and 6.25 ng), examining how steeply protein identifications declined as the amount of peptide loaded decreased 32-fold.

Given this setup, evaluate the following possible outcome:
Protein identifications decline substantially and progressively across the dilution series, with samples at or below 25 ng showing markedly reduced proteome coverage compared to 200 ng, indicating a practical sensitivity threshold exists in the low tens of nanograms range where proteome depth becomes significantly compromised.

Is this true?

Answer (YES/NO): NO